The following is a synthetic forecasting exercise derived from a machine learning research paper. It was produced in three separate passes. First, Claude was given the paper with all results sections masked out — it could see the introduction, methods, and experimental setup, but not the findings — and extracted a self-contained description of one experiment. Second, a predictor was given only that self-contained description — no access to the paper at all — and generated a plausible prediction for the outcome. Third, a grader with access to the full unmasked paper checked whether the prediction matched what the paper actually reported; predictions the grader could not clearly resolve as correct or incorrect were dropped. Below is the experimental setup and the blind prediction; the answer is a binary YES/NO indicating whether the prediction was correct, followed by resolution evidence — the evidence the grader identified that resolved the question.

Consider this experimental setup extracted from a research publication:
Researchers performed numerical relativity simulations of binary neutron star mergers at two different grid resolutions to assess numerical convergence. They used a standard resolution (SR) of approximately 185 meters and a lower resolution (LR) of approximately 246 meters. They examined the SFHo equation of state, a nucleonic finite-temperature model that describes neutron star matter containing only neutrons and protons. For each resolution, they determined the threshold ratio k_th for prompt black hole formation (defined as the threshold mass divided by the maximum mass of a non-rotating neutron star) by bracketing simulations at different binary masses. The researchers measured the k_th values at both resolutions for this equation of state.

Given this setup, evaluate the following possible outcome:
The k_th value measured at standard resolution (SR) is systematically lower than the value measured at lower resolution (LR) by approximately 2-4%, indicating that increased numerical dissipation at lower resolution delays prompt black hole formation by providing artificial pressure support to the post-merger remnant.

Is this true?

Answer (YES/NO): NO